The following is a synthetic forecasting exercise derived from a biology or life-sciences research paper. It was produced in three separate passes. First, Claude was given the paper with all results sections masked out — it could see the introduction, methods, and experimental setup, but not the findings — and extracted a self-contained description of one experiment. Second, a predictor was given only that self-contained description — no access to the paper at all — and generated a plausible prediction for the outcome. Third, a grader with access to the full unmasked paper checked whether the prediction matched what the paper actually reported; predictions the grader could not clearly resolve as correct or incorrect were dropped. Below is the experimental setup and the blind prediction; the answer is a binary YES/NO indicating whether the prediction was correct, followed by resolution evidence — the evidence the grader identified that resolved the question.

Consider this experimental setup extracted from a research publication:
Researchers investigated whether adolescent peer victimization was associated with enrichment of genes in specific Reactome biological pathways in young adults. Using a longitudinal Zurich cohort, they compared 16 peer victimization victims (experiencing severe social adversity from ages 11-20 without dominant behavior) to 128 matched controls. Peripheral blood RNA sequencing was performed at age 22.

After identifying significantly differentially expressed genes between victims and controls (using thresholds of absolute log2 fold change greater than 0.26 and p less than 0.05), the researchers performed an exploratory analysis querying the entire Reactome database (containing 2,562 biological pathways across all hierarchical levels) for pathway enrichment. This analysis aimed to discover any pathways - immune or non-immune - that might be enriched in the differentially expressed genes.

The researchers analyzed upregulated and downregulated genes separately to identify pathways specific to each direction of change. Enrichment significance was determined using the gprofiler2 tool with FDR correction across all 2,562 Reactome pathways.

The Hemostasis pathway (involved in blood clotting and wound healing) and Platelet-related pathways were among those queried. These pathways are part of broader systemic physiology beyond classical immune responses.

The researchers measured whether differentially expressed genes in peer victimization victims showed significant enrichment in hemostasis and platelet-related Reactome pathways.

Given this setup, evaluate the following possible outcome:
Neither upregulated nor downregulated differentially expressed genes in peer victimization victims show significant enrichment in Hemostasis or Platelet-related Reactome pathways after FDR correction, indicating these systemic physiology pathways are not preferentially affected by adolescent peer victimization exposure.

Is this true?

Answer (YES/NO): YES